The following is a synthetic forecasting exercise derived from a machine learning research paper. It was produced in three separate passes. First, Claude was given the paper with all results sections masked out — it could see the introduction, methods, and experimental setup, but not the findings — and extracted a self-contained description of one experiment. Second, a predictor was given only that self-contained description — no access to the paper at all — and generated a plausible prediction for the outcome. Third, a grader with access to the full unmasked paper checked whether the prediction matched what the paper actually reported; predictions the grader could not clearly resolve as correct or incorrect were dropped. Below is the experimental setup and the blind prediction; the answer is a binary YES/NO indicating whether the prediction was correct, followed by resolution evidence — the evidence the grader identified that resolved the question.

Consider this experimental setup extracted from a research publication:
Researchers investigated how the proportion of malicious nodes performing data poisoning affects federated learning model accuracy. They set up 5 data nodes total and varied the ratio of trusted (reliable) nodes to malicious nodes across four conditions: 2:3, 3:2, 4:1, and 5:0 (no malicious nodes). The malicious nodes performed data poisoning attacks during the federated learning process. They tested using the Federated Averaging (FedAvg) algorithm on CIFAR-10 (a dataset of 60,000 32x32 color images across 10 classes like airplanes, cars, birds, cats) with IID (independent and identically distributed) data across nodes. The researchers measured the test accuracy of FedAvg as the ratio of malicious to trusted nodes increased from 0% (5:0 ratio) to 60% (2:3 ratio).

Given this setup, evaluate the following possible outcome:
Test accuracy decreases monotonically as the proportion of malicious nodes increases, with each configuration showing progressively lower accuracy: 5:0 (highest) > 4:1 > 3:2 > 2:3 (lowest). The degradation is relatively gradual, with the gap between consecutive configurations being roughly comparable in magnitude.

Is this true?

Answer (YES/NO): NO